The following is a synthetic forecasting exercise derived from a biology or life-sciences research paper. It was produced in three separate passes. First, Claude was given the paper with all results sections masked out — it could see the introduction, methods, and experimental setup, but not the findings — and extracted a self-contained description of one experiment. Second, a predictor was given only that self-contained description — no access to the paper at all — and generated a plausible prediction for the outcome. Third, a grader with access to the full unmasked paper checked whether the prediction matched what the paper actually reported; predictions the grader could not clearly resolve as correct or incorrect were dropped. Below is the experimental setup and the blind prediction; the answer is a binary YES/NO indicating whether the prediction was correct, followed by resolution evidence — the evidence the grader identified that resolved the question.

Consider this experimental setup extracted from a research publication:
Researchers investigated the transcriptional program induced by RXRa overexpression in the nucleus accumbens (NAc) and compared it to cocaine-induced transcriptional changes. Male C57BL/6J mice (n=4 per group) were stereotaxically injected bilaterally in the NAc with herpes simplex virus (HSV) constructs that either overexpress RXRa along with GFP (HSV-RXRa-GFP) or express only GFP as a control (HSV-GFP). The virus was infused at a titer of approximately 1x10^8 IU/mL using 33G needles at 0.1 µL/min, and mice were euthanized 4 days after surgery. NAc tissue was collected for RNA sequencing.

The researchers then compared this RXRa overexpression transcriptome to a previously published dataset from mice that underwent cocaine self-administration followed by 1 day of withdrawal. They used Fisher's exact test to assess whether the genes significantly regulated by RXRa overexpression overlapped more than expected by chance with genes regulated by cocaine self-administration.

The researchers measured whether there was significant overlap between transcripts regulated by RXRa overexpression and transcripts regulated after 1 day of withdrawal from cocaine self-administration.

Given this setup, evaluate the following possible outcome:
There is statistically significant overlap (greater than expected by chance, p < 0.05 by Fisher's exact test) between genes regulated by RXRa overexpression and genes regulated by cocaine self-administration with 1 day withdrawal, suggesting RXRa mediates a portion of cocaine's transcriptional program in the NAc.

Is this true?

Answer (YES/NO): YES